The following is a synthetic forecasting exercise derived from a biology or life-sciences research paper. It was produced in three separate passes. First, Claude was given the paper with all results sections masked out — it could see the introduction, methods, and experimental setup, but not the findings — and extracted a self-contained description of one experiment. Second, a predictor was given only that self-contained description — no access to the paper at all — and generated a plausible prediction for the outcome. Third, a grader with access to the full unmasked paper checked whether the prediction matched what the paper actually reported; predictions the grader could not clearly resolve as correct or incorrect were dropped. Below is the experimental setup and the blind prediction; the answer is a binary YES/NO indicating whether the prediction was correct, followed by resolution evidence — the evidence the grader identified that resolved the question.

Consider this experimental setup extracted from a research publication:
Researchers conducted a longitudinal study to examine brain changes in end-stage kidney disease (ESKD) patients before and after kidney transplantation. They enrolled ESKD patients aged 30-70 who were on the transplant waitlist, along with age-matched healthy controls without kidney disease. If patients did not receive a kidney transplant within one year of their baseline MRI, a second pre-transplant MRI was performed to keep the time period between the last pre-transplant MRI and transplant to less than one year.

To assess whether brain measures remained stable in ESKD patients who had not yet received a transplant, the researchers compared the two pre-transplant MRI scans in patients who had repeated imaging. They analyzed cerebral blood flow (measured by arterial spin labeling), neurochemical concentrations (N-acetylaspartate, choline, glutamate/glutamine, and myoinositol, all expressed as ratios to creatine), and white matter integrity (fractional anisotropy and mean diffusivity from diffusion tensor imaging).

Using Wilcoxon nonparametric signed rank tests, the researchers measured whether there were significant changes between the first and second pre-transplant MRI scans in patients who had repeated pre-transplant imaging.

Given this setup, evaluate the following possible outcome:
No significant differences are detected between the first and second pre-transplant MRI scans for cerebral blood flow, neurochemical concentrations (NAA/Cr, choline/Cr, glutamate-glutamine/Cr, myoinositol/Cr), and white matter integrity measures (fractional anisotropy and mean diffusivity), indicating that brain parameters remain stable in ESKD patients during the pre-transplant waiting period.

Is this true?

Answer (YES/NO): YES